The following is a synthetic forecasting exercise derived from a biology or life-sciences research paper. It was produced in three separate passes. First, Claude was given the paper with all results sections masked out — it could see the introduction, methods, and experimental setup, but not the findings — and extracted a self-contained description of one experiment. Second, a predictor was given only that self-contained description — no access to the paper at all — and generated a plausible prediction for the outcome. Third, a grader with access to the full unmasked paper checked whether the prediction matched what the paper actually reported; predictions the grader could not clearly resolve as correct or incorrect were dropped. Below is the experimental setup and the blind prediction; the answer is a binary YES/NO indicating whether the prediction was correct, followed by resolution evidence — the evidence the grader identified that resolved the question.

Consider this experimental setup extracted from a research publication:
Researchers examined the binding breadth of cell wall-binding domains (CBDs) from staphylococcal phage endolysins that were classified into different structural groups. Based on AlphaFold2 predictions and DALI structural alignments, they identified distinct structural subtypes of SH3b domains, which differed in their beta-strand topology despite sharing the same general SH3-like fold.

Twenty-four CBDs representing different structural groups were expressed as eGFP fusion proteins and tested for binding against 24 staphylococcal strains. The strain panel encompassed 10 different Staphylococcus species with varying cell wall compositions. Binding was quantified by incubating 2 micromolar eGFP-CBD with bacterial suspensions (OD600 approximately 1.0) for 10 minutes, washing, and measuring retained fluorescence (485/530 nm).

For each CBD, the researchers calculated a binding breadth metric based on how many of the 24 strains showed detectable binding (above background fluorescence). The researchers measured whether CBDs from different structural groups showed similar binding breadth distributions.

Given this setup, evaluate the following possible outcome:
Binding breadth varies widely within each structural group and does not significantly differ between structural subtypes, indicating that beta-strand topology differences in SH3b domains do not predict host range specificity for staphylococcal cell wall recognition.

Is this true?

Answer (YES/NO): YES